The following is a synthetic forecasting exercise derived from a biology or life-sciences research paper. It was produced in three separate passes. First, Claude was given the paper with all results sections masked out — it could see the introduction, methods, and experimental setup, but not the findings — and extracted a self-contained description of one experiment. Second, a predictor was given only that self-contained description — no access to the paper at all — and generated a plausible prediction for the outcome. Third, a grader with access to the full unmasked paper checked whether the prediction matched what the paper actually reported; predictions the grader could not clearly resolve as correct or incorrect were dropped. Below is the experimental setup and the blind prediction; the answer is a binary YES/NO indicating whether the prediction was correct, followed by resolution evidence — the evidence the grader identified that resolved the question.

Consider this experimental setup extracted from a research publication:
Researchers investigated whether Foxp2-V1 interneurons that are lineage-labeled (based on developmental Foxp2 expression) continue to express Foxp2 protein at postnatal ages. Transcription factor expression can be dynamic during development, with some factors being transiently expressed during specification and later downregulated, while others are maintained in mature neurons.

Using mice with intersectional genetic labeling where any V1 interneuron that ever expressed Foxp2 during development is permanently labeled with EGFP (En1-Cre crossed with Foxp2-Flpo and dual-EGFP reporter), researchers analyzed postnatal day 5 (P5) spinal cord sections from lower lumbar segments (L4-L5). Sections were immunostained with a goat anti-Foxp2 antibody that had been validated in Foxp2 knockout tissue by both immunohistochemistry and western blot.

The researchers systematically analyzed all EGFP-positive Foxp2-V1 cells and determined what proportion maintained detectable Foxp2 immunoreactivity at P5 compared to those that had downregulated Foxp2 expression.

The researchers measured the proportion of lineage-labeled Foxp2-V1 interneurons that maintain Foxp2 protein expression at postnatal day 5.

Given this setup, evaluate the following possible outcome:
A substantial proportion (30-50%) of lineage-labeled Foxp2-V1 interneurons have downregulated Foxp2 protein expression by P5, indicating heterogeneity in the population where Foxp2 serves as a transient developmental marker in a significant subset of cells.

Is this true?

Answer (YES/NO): YES